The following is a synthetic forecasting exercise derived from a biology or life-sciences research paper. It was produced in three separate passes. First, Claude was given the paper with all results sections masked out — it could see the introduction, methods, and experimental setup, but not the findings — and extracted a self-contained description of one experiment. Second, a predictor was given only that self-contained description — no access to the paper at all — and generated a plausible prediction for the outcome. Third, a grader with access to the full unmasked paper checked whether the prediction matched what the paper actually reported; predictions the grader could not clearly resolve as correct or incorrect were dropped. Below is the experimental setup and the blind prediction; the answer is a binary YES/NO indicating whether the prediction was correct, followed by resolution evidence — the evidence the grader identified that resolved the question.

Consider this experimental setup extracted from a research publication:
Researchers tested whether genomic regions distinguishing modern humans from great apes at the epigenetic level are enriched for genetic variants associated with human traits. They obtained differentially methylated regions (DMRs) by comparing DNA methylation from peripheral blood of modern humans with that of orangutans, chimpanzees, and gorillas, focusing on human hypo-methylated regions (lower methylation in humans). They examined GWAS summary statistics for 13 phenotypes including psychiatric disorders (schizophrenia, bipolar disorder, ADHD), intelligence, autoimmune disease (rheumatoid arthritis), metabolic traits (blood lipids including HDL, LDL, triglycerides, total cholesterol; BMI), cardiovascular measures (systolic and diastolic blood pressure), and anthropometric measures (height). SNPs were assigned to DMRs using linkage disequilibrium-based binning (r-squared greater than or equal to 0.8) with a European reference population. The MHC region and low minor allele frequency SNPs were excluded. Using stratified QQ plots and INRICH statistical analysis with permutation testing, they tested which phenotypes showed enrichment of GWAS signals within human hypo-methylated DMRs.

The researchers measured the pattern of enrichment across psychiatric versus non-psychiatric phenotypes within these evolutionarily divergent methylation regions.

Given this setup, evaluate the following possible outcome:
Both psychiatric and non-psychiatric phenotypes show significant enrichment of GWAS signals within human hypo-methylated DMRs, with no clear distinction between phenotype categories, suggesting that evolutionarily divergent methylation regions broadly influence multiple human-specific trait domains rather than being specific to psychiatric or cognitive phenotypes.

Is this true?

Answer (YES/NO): NO